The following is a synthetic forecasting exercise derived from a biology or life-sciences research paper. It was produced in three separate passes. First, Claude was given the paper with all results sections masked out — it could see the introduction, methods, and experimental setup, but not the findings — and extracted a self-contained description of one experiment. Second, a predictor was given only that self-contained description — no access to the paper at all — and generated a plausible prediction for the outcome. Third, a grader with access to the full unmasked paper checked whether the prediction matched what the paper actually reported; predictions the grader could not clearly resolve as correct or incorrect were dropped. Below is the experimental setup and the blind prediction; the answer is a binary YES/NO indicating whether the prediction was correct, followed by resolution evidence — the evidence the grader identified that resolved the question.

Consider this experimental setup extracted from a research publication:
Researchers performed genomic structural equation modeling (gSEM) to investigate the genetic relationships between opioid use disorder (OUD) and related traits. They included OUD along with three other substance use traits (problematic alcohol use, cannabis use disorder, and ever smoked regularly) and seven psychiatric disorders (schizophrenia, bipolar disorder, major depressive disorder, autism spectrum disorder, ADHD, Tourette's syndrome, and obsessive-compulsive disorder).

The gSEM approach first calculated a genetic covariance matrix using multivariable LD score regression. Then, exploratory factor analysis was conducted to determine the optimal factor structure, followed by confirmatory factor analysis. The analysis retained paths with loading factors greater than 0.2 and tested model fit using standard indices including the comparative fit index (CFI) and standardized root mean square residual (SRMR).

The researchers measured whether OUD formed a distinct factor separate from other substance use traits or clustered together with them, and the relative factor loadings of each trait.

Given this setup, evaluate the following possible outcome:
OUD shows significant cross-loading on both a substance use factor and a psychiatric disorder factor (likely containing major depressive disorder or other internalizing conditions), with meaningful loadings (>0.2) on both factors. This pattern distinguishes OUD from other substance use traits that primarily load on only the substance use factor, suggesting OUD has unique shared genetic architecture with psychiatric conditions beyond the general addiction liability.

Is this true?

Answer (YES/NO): NO